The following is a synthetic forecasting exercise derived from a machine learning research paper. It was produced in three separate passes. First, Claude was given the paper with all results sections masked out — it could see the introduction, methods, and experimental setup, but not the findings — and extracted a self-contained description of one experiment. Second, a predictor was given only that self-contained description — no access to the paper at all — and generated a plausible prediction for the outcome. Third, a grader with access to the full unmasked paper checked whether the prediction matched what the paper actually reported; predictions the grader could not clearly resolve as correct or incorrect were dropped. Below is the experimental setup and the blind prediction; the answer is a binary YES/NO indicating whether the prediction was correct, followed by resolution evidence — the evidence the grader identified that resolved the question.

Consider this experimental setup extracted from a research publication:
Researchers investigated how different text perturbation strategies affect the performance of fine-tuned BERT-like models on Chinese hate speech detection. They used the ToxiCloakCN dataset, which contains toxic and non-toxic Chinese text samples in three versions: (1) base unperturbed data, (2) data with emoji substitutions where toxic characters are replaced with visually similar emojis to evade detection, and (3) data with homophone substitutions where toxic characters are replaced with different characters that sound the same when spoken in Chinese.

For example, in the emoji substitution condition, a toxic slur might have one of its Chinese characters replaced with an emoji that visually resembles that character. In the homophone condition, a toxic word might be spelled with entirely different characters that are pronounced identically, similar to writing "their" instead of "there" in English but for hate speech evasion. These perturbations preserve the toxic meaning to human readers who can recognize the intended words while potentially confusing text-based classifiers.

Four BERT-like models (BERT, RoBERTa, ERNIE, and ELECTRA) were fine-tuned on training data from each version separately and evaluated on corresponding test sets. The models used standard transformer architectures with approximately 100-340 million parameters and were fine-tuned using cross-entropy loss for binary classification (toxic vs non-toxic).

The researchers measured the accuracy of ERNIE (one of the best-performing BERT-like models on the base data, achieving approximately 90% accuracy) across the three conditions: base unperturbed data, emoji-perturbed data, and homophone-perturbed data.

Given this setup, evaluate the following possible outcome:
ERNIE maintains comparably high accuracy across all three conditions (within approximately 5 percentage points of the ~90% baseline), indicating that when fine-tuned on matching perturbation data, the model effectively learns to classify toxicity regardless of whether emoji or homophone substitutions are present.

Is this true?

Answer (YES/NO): NO